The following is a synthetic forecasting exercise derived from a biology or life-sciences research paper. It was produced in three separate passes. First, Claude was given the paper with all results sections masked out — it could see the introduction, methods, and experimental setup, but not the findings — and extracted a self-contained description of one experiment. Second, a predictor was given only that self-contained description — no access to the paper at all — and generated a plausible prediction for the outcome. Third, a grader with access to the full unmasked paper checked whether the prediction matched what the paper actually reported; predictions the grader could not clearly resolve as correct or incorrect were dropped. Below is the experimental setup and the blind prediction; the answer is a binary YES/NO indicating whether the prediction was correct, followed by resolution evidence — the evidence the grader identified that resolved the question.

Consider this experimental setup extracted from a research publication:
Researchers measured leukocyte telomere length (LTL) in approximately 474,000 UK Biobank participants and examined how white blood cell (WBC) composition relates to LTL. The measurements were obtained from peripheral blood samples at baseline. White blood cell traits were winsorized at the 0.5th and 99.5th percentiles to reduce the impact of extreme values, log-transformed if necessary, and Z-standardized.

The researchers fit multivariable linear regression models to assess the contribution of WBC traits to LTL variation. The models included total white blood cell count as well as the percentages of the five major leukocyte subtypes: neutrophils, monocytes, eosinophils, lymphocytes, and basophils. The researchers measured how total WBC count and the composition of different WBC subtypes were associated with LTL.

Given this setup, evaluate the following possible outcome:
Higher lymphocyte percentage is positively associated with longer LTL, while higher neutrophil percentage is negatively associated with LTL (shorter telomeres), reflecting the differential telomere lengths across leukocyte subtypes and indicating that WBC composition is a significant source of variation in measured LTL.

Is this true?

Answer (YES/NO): NO